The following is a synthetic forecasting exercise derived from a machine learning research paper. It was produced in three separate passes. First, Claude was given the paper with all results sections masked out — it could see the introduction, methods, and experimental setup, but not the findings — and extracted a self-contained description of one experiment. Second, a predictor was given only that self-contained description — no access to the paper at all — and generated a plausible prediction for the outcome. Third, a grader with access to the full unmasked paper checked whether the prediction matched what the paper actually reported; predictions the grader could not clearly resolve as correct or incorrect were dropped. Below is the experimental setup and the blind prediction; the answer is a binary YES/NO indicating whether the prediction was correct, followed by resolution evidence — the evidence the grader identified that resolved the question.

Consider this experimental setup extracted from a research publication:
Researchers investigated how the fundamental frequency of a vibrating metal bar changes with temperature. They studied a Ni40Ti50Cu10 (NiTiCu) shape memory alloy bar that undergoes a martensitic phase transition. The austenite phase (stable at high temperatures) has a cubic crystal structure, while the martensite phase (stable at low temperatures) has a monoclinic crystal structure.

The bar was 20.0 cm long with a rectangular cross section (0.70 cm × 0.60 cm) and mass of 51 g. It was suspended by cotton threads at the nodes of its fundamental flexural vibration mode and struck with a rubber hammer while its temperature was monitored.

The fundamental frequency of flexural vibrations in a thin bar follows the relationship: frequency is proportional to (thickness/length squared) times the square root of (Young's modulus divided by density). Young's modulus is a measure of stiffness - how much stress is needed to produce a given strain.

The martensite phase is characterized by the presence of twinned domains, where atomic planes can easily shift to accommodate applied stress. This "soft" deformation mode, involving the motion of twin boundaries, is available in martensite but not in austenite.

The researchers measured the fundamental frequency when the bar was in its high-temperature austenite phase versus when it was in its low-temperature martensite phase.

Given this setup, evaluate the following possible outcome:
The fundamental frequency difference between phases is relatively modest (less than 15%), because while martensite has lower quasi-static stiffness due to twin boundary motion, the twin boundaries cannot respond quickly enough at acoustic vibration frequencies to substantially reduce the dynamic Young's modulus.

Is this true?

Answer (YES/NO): NO